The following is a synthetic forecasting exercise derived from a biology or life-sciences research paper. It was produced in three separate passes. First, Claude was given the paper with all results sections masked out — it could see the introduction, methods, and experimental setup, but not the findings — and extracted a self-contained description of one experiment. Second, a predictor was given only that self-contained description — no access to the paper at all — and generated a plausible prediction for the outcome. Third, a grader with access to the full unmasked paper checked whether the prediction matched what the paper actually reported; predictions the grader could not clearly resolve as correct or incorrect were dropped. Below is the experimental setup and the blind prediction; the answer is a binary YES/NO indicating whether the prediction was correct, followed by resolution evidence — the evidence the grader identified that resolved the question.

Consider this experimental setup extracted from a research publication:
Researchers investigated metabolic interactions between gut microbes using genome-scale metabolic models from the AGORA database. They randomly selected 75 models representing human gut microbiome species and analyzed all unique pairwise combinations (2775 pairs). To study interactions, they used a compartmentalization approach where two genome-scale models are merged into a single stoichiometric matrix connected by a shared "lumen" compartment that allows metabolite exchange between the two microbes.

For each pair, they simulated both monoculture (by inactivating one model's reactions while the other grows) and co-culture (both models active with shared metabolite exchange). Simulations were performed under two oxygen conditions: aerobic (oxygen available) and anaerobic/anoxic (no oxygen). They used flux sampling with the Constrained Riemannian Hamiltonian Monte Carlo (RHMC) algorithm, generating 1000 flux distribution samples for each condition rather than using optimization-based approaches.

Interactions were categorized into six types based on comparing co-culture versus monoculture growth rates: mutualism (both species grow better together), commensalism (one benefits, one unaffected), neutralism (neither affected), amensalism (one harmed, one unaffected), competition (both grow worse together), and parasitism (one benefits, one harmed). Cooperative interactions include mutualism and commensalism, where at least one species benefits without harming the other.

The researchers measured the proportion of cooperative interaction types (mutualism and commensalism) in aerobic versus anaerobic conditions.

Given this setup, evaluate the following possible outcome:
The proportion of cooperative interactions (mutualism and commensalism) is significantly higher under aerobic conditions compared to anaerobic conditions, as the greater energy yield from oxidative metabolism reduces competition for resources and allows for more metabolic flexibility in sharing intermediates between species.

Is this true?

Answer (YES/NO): NO